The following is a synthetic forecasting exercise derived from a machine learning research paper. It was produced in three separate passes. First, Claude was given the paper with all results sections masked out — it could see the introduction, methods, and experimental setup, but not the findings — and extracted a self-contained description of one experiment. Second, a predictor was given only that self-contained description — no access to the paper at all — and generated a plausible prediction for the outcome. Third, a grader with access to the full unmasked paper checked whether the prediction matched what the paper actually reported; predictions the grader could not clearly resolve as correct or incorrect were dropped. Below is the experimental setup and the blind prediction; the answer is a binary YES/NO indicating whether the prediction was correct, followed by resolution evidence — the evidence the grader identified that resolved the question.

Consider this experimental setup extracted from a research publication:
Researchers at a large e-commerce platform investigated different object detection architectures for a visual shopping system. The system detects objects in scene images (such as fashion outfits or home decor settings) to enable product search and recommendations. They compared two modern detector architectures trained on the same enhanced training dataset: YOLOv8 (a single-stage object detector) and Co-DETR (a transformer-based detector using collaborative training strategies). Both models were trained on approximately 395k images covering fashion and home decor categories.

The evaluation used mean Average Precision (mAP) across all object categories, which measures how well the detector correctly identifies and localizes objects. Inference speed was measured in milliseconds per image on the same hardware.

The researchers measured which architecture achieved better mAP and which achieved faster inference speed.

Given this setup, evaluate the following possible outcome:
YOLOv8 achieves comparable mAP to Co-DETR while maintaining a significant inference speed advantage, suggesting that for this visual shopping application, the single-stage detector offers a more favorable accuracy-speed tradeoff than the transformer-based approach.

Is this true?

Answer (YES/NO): YES